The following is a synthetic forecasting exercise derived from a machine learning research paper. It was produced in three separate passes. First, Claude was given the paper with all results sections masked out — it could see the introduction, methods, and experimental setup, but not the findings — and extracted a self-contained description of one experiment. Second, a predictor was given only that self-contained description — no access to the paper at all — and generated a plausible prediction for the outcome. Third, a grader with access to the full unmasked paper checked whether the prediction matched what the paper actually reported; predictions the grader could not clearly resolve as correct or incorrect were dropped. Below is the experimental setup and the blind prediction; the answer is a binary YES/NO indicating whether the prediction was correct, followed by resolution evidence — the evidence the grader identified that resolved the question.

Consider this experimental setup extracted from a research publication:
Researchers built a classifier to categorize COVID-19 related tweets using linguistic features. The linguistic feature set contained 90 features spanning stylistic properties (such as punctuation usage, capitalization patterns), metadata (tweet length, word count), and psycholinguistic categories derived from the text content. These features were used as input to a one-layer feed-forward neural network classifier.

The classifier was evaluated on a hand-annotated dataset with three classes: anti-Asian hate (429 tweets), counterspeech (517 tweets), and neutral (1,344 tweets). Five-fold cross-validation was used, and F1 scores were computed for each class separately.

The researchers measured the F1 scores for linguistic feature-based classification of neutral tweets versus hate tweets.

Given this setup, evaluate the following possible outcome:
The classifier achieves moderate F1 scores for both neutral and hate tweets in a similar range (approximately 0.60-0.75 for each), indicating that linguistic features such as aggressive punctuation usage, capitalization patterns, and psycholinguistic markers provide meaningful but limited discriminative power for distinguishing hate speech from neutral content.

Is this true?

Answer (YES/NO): NO